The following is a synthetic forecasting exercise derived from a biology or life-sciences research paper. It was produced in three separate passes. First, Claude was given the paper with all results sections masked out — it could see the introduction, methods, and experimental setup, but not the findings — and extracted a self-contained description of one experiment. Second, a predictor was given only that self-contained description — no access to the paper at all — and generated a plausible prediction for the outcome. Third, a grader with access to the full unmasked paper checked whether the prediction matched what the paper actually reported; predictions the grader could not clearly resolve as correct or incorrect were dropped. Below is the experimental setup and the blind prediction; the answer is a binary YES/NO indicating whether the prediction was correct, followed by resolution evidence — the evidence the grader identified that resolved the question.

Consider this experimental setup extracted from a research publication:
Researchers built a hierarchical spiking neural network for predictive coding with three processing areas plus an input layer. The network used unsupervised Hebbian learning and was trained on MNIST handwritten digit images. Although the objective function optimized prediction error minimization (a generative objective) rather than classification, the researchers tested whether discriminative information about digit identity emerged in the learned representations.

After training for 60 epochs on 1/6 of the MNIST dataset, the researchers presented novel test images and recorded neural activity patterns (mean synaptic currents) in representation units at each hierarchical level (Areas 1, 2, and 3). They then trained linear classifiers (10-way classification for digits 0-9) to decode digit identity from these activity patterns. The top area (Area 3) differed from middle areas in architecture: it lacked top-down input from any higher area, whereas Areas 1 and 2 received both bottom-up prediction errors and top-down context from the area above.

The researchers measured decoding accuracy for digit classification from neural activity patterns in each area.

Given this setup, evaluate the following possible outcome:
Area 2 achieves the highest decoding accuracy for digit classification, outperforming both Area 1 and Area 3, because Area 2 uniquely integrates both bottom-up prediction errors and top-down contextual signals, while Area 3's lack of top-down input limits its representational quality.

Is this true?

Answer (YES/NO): NO